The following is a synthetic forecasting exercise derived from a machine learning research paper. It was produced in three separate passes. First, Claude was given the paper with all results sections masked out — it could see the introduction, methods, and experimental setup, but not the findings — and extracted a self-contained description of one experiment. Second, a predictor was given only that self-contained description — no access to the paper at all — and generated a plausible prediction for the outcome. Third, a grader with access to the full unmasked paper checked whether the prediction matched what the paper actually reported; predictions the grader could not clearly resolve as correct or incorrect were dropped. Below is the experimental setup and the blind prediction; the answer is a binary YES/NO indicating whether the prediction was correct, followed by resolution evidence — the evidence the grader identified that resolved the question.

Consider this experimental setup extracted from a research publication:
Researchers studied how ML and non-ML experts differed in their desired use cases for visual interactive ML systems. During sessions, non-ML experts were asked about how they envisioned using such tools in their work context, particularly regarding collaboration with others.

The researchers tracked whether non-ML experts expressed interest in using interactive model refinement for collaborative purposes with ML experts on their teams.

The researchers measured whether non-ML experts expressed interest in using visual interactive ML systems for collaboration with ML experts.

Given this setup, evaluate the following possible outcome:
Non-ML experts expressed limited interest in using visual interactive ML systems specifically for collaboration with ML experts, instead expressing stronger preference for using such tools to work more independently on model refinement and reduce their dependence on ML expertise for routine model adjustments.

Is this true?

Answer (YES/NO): NO